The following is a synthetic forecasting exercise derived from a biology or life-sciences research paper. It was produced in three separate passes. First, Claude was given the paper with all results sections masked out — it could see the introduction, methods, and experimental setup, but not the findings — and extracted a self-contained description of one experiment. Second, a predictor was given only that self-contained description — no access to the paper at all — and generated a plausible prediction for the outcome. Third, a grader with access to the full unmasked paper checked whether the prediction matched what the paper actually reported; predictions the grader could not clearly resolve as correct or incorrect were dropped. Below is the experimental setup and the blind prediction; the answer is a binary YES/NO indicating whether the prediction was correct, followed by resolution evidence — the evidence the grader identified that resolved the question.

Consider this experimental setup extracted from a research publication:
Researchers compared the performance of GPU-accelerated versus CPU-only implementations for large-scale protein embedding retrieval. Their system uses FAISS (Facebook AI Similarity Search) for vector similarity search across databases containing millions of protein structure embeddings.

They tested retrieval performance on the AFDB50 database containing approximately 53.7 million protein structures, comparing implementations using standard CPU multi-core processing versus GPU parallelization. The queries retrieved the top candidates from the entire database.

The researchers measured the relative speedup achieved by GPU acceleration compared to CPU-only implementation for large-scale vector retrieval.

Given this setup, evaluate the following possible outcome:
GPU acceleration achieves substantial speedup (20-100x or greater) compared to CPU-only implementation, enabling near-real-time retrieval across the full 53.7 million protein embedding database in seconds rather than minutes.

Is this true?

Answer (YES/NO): YES